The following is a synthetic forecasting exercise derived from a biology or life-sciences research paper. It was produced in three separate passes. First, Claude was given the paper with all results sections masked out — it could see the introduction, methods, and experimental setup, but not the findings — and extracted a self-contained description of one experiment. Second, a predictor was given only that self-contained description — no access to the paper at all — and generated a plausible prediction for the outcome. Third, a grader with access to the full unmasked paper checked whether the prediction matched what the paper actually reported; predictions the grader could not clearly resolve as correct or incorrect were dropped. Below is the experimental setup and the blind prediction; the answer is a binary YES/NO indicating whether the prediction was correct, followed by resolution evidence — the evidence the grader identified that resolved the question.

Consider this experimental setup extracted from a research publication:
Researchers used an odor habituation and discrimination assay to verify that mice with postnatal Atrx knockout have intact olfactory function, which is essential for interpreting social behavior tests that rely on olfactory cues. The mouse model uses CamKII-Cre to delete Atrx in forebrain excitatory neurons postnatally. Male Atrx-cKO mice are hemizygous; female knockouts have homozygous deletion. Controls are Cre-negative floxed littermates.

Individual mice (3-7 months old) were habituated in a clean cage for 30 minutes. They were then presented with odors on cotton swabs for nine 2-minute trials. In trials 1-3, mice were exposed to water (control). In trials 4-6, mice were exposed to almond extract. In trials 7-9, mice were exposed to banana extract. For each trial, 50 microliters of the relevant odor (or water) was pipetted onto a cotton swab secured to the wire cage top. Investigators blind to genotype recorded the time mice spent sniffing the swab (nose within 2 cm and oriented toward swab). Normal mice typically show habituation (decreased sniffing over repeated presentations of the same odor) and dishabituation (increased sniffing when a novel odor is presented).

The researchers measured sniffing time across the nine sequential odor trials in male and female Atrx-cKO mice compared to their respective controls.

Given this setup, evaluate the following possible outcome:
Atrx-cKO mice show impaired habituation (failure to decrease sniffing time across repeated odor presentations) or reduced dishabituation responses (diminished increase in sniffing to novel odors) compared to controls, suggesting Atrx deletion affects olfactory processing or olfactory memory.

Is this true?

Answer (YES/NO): NO